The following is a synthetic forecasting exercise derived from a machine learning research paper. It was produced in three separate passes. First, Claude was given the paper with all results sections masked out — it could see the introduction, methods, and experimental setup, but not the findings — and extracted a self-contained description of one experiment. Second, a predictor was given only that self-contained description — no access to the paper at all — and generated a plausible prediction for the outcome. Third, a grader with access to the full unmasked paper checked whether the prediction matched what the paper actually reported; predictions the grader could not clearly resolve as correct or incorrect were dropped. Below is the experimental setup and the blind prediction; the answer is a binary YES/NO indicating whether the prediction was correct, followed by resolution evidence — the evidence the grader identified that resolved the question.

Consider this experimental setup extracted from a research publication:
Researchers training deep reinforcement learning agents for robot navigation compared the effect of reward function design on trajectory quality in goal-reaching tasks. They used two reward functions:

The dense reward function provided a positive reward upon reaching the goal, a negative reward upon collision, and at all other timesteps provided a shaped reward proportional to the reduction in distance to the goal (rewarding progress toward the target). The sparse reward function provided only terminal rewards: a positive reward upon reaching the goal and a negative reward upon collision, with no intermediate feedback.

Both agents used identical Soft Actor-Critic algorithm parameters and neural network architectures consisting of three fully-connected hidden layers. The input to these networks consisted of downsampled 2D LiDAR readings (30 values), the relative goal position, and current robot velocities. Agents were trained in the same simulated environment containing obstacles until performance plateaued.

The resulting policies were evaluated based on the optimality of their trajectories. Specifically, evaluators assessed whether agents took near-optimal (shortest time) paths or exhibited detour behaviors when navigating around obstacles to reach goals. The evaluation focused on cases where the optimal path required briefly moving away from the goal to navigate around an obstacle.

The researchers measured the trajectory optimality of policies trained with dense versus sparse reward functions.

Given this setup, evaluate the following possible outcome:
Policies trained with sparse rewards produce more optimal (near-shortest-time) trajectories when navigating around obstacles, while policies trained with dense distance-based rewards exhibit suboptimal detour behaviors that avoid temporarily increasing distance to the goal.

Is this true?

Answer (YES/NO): YES